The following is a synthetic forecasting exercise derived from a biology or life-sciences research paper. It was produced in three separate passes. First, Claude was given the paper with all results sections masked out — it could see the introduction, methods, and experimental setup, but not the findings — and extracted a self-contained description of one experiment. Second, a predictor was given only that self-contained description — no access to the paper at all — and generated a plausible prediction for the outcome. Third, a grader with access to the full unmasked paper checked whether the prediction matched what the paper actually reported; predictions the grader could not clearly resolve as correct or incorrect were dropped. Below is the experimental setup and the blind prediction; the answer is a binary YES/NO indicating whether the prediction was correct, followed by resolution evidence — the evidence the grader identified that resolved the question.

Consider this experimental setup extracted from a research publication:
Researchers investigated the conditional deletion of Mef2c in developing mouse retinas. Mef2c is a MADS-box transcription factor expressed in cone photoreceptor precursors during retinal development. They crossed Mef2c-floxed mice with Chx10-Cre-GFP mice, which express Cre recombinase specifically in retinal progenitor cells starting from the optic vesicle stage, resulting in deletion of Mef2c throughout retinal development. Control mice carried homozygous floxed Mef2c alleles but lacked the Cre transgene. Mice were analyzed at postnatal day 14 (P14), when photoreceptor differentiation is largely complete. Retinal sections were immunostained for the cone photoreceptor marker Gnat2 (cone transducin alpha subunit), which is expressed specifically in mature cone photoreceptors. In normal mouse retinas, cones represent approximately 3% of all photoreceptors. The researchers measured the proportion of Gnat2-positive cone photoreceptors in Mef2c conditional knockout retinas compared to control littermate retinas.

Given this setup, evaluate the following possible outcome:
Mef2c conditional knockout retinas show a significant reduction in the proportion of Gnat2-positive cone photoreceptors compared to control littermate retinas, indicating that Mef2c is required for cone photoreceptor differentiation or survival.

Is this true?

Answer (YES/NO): NO